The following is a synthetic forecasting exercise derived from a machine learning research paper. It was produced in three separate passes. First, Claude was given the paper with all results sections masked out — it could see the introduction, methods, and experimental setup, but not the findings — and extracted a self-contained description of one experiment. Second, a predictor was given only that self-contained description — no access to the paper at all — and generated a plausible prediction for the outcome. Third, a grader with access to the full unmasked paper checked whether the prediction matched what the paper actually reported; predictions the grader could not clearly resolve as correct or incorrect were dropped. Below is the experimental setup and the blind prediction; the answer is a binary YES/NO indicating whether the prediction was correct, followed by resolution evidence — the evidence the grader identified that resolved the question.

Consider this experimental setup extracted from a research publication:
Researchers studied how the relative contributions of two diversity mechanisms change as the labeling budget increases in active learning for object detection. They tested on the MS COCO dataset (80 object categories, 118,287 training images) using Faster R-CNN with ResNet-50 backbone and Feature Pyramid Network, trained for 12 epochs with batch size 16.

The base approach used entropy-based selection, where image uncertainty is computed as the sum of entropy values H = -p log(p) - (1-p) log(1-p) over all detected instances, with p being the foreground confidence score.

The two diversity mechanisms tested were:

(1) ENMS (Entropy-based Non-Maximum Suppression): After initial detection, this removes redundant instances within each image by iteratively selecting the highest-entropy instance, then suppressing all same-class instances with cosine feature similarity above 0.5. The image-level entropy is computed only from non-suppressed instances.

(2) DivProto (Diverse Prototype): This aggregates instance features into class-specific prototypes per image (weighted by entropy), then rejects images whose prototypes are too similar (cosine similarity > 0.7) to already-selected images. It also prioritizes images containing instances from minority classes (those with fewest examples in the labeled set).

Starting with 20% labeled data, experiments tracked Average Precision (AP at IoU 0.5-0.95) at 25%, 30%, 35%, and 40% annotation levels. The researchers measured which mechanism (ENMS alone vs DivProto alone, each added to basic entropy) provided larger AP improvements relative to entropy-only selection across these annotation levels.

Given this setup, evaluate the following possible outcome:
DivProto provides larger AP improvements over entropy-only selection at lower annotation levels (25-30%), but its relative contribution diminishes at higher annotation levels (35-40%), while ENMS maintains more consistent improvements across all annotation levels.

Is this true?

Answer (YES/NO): NO